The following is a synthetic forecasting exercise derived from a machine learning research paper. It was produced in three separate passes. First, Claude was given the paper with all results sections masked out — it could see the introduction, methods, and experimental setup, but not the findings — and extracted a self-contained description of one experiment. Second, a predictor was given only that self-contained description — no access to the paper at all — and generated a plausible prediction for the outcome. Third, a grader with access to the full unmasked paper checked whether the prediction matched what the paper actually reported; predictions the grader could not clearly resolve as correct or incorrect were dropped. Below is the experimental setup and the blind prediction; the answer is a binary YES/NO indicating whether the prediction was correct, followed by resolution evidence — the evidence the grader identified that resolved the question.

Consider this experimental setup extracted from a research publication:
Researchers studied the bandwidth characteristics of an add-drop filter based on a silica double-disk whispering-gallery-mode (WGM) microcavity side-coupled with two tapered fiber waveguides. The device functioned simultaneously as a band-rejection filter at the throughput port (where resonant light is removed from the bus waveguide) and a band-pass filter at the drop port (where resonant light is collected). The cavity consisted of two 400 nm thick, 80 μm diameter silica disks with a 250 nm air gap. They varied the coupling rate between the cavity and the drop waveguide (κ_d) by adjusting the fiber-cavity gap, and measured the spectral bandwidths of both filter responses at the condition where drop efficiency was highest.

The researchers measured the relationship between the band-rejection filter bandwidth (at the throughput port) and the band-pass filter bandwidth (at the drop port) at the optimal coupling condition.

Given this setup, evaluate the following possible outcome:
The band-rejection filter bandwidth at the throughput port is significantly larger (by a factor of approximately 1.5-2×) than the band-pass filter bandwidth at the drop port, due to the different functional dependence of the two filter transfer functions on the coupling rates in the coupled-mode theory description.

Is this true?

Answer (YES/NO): NO